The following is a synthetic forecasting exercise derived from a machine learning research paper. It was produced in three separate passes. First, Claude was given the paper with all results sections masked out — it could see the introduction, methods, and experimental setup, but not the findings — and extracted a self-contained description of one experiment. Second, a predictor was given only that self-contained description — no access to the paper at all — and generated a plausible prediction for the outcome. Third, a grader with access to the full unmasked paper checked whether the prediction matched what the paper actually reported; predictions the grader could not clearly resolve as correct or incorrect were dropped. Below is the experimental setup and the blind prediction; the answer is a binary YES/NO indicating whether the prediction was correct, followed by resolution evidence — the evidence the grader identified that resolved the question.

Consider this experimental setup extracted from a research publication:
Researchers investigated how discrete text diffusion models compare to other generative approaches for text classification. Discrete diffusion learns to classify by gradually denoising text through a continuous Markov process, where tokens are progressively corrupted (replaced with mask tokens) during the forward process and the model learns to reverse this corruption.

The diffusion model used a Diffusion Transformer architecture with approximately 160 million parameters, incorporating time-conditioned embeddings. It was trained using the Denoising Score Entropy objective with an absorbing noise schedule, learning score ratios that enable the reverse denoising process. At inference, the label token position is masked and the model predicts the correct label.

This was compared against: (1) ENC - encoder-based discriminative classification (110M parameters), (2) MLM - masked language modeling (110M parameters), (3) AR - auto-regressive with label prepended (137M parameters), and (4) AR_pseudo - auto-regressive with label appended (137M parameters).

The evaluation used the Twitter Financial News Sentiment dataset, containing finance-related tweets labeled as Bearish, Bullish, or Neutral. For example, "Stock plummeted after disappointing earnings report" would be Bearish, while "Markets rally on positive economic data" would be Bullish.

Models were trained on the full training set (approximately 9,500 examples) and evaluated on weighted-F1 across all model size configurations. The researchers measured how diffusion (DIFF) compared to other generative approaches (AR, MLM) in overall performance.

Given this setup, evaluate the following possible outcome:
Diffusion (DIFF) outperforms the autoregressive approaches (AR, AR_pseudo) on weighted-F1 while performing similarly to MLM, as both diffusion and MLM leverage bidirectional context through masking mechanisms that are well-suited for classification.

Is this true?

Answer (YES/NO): NO